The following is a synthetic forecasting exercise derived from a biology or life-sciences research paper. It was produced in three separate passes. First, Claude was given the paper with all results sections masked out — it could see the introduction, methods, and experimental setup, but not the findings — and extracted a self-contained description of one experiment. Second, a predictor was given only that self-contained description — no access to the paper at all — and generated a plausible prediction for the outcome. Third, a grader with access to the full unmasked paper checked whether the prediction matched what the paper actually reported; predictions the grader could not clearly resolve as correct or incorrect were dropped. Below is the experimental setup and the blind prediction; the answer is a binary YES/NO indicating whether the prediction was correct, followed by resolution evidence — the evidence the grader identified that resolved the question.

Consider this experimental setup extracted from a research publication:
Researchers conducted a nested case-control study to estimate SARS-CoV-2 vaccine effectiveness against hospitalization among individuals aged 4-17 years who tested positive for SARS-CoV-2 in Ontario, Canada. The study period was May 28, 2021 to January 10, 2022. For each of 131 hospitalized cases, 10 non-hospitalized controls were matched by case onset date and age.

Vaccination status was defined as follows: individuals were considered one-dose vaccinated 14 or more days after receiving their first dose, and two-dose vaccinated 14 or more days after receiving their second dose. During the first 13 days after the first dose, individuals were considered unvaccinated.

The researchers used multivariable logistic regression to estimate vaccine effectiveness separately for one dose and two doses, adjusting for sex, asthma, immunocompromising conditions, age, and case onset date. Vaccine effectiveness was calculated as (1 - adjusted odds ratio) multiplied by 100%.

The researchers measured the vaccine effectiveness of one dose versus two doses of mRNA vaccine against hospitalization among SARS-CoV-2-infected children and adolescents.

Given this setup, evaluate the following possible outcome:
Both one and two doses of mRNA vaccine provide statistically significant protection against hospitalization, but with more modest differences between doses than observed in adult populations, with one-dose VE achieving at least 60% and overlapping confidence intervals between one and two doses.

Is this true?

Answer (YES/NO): NO